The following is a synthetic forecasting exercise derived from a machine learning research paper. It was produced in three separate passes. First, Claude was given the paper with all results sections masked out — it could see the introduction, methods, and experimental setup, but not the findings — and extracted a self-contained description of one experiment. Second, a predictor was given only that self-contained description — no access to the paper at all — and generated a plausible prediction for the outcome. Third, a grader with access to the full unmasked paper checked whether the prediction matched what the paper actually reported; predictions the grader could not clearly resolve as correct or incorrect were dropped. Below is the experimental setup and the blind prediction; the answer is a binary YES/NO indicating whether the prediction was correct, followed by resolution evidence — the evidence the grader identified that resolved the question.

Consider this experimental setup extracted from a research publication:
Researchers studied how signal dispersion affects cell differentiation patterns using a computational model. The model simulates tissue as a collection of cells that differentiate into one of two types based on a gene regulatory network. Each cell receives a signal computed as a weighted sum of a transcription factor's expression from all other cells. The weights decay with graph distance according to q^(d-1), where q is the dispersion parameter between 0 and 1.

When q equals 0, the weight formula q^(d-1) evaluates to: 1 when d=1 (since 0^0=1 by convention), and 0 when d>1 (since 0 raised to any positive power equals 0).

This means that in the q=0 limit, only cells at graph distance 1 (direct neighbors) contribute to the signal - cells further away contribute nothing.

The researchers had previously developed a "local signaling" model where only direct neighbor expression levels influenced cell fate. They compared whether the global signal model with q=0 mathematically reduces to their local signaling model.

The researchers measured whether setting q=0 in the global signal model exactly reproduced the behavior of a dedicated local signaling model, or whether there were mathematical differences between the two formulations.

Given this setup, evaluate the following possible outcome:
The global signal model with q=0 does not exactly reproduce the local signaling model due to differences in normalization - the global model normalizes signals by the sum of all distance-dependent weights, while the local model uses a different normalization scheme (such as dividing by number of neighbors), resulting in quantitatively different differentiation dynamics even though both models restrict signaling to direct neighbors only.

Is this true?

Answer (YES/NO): NO